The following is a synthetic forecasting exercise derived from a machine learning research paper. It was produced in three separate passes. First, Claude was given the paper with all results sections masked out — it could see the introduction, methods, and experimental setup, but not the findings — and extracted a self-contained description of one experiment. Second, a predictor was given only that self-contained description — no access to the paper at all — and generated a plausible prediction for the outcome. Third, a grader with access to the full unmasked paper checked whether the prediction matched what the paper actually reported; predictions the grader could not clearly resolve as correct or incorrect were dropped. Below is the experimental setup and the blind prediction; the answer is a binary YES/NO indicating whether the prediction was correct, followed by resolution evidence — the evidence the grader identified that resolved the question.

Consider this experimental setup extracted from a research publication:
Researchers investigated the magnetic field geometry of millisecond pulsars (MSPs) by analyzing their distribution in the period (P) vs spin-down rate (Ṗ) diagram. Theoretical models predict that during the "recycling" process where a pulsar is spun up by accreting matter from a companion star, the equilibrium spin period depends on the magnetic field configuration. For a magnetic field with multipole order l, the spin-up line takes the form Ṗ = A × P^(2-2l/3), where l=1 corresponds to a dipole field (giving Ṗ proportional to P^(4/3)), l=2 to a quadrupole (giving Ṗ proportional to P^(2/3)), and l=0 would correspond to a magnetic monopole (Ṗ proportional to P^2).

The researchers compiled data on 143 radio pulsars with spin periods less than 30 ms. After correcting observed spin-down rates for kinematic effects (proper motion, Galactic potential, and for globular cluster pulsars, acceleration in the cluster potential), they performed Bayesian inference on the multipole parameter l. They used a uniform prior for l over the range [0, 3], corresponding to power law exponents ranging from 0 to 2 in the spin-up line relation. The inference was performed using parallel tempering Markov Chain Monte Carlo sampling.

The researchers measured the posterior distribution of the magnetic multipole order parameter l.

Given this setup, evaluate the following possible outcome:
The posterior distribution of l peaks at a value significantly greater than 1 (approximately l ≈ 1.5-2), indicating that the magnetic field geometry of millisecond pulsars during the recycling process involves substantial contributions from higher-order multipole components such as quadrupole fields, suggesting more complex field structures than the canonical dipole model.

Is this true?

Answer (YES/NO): NO